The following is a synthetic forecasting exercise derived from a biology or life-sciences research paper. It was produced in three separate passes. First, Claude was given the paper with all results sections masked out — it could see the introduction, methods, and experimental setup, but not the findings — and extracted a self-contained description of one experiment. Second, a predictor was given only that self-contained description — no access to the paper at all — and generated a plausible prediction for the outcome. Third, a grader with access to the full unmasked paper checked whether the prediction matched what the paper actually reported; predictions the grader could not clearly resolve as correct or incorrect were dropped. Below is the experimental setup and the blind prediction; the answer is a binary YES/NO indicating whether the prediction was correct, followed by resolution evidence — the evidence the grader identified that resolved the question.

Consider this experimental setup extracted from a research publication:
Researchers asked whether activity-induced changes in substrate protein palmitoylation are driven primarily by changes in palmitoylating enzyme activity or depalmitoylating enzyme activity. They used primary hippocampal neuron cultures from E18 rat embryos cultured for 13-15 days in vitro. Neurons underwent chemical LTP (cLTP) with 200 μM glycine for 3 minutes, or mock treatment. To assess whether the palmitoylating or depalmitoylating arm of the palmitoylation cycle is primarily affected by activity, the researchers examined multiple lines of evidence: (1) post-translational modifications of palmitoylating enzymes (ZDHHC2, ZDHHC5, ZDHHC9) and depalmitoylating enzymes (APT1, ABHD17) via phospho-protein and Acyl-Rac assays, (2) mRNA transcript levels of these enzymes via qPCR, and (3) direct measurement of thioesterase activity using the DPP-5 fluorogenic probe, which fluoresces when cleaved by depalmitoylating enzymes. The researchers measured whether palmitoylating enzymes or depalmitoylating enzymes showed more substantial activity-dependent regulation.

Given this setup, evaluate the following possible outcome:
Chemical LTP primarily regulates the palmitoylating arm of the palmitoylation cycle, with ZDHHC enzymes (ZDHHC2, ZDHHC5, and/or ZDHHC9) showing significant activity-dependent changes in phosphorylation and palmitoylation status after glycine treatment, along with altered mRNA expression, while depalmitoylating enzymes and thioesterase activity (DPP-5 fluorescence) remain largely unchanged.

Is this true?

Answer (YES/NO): YES